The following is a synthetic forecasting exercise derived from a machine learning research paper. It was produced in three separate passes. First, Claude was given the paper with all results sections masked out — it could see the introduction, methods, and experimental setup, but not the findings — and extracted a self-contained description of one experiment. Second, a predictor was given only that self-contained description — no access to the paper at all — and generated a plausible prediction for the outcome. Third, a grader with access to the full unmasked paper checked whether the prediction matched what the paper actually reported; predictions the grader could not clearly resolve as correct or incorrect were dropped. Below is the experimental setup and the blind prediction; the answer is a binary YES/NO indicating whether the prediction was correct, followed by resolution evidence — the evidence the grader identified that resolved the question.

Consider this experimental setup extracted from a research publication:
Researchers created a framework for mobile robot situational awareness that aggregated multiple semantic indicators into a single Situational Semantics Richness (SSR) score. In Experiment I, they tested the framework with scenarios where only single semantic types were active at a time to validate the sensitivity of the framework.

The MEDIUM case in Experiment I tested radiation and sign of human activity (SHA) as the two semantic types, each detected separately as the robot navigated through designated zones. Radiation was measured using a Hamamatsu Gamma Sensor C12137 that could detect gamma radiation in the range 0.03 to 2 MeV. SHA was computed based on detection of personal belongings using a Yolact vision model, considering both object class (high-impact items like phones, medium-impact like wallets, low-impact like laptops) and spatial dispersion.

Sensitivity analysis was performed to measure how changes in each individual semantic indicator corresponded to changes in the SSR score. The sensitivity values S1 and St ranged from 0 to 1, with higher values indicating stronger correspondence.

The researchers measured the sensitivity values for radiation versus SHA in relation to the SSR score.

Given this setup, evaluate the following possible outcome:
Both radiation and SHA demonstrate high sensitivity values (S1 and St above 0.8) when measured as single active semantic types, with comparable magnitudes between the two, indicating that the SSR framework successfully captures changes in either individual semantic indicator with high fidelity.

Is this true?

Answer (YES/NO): YES